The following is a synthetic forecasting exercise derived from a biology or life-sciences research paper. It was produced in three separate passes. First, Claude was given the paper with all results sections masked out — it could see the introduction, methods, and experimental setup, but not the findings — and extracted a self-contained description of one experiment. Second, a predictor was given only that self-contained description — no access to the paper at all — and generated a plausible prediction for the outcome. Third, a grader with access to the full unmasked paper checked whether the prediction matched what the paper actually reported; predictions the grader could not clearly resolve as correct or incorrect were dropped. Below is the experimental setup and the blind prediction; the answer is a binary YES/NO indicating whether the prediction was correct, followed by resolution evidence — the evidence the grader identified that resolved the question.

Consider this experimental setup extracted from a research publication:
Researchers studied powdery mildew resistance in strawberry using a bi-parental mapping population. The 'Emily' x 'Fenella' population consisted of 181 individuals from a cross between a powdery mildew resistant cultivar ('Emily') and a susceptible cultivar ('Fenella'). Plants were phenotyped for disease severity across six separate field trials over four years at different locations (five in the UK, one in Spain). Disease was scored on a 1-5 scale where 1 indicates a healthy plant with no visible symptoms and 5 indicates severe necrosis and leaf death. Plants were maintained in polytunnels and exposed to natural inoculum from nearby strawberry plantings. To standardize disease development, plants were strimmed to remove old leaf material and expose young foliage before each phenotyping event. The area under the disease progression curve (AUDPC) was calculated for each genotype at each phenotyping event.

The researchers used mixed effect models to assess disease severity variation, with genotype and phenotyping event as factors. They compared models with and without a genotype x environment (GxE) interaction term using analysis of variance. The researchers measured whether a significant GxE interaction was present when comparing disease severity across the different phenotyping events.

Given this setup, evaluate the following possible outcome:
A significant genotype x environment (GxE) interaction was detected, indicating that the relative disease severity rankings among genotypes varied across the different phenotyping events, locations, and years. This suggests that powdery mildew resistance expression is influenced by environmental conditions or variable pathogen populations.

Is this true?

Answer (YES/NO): YES